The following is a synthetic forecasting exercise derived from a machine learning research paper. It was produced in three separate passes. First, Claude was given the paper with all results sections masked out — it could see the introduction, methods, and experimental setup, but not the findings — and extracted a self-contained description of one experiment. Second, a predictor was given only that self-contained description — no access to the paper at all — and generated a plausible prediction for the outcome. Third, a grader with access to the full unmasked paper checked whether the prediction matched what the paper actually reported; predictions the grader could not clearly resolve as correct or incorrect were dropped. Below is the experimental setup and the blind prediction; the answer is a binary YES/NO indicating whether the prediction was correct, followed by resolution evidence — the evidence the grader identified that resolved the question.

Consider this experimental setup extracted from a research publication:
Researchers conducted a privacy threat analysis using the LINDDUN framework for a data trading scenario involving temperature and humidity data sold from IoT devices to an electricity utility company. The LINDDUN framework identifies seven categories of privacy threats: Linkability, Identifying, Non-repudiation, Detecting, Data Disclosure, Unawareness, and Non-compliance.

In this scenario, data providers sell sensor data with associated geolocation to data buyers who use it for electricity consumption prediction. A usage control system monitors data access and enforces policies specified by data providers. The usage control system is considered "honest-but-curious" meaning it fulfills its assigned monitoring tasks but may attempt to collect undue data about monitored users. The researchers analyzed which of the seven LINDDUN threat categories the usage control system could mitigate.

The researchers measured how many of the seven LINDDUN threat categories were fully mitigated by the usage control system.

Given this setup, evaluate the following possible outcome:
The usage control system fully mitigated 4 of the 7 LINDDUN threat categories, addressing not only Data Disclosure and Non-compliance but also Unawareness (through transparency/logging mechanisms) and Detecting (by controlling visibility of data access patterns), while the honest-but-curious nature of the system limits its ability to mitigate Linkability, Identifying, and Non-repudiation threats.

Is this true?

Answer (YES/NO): YES